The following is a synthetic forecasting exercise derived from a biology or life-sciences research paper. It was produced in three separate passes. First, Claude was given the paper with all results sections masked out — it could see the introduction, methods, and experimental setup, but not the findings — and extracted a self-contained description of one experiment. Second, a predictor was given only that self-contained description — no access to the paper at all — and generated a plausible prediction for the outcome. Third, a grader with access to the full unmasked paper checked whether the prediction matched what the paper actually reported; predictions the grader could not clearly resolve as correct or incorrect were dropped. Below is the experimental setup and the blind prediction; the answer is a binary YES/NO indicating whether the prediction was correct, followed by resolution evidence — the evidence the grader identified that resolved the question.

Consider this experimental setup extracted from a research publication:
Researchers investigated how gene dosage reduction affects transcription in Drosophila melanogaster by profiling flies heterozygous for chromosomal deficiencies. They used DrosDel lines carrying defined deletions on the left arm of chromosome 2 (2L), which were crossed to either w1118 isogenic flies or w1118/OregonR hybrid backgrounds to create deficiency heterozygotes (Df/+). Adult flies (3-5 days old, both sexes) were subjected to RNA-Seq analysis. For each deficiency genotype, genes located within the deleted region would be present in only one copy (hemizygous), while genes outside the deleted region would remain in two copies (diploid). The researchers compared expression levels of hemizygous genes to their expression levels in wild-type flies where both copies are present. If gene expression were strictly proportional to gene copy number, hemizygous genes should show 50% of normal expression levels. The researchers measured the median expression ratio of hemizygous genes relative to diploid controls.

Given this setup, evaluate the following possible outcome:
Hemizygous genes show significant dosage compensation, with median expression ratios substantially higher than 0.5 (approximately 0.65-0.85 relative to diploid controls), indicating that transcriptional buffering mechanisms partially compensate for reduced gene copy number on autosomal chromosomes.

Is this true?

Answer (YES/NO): NO